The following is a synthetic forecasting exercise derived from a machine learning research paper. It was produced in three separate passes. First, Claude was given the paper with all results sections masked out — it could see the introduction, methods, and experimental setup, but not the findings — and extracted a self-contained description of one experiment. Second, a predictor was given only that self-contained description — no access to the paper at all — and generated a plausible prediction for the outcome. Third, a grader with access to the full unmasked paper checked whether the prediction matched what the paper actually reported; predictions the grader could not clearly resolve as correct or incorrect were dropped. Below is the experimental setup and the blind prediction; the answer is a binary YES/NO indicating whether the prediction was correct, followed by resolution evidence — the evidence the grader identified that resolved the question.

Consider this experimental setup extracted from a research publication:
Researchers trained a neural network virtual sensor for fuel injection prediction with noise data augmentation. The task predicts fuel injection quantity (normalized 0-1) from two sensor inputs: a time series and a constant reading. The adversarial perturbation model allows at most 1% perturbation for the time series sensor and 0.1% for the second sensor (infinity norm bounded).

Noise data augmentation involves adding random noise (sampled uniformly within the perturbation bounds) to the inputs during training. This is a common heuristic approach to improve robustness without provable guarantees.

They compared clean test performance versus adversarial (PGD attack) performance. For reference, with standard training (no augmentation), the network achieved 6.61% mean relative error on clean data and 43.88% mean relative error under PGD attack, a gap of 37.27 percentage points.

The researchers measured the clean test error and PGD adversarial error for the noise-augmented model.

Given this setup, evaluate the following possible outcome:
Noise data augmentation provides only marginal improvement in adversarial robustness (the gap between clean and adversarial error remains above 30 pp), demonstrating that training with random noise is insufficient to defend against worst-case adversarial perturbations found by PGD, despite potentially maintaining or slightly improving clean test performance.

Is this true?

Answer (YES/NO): NO